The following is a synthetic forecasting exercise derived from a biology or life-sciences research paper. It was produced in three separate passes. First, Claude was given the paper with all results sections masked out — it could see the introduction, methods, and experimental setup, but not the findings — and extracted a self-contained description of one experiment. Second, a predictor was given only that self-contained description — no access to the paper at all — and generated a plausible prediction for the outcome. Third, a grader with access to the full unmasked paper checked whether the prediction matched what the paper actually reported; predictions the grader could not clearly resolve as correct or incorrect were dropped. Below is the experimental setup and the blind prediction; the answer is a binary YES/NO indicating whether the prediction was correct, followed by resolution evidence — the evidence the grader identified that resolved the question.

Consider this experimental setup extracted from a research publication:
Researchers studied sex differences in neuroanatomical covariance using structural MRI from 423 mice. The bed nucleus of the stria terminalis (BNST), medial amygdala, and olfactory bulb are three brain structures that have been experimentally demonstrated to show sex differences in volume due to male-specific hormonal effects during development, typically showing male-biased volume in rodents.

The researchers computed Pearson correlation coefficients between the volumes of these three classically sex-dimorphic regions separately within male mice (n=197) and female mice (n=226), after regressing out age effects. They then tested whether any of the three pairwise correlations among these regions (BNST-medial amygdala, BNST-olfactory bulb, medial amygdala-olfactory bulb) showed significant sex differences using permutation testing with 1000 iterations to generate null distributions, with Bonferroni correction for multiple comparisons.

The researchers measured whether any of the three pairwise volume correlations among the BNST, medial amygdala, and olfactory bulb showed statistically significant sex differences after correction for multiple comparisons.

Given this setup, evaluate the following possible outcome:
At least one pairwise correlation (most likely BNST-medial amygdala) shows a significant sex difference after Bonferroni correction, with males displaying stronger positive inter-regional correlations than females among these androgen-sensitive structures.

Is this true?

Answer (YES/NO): NO